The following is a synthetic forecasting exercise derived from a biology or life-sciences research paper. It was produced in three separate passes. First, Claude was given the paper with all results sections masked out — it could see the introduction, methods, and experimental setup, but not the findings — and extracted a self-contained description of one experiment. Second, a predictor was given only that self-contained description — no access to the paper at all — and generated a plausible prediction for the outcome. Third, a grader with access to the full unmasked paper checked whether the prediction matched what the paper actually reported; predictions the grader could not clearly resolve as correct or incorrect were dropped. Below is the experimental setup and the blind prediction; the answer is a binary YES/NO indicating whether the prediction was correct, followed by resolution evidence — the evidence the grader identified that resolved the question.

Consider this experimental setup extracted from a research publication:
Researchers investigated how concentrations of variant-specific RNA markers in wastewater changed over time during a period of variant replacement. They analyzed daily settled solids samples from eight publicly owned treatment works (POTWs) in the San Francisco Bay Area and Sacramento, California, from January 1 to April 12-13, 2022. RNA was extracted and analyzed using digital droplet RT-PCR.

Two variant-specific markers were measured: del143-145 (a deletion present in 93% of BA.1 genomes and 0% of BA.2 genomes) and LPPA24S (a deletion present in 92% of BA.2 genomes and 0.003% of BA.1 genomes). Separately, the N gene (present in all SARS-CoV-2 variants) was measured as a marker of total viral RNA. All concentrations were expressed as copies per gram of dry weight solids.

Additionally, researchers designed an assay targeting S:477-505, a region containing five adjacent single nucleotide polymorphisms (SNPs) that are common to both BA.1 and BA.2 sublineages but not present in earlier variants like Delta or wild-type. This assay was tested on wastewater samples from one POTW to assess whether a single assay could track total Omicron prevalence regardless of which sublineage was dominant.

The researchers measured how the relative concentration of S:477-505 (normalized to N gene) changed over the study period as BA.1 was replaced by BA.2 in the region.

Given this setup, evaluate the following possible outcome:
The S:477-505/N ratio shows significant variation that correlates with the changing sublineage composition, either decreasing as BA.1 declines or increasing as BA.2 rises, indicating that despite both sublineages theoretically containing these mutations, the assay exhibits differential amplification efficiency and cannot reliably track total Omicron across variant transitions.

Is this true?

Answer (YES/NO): NO